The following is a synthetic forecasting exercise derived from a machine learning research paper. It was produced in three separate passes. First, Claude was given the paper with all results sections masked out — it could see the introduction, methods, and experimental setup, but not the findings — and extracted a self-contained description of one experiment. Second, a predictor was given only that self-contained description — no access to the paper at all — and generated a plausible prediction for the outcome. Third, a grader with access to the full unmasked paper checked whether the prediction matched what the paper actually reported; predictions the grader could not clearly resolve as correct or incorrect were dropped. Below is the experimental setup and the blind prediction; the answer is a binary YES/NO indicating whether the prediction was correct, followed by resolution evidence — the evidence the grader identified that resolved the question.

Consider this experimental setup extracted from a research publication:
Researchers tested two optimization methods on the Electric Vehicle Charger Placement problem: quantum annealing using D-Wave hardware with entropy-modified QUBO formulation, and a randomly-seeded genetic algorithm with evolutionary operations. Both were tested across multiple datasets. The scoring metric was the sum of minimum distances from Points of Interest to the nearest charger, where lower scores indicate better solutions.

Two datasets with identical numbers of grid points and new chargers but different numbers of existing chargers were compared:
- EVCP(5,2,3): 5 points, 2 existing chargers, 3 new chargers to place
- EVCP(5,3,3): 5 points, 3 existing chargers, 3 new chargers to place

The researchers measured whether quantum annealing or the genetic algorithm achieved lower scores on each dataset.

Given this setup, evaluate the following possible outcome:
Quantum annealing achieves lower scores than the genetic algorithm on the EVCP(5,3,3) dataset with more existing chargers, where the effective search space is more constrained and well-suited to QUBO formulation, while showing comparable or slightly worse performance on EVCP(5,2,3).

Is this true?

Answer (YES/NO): NO